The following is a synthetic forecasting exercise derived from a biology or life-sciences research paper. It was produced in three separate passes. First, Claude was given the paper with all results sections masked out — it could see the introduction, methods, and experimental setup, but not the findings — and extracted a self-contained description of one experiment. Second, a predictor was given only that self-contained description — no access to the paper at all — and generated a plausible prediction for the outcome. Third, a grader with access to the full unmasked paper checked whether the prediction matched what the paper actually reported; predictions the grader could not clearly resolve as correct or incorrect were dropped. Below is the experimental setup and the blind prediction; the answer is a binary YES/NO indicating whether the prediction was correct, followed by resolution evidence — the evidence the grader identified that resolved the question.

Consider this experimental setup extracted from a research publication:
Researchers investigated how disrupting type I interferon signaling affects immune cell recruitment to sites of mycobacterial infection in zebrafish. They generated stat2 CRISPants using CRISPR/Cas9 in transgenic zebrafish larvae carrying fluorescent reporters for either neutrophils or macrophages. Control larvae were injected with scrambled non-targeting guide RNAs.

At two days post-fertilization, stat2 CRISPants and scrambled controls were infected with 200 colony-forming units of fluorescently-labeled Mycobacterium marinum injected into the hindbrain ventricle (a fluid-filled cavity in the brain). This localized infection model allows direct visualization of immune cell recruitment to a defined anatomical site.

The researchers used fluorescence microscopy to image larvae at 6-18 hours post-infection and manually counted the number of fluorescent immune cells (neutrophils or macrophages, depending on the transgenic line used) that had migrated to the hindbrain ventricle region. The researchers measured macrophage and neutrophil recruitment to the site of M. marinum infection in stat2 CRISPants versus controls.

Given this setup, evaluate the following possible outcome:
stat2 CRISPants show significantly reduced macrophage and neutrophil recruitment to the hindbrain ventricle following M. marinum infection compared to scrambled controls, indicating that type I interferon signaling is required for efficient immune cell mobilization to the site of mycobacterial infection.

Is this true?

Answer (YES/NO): YES